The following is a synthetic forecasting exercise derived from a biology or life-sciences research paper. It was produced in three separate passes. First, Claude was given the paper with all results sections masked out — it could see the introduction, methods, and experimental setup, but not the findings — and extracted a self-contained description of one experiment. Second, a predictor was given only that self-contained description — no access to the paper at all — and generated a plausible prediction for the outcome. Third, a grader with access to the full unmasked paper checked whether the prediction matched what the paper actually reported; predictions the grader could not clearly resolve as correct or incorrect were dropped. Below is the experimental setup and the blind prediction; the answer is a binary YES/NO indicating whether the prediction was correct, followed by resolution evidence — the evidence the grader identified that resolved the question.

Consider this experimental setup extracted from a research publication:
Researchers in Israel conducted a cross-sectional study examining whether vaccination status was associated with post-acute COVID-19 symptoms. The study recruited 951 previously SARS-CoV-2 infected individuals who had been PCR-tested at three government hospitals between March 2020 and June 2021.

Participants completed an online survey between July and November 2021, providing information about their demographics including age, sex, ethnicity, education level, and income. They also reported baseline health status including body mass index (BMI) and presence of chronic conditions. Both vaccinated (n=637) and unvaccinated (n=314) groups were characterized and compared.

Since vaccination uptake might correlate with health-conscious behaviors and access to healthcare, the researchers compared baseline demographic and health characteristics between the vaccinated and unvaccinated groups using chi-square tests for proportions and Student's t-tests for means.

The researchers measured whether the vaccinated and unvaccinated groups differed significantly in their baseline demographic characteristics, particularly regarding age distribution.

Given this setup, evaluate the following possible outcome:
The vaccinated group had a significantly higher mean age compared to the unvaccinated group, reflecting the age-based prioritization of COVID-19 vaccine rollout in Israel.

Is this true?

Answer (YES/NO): YES